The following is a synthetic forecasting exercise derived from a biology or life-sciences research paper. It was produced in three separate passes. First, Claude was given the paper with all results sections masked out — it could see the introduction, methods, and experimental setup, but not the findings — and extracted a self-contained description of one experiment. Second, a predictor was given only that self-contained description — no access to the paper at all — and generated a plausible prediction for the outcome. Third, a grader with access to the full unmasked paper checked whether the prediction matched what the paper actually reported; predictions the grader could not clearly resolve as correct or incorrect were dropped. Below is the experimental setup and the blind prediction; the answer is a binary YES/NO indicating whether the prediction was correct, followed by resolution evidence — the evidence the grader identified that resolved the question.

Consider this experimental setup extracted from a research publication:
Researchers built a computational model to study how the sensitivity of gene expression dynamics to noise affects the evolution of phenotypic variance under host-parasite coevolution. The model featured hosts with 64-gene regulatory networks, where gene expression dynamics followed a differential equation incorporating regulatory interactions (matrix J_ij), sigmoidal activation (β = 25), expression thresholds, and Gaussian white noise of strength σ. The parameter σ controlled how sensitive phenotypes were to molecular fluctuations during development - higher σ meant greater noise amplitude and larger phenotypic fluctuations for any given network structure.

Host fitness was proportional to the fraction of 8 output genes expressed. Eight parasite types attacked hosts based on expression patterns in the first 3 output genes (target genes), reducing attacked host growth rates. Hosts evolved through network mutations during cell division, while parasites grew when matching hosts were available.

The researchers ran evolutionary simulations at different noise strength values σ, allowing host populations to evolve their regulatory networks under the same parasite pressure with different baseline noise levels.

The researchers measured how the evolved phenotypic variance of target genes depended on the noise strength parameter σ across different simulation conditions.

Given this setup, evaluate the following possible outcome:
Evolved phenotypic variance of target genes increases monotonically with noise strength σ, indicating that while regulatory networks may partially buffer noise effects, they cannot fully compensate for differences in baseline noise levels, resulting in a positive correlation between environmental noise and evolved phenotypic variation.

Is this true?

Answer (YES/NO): NO